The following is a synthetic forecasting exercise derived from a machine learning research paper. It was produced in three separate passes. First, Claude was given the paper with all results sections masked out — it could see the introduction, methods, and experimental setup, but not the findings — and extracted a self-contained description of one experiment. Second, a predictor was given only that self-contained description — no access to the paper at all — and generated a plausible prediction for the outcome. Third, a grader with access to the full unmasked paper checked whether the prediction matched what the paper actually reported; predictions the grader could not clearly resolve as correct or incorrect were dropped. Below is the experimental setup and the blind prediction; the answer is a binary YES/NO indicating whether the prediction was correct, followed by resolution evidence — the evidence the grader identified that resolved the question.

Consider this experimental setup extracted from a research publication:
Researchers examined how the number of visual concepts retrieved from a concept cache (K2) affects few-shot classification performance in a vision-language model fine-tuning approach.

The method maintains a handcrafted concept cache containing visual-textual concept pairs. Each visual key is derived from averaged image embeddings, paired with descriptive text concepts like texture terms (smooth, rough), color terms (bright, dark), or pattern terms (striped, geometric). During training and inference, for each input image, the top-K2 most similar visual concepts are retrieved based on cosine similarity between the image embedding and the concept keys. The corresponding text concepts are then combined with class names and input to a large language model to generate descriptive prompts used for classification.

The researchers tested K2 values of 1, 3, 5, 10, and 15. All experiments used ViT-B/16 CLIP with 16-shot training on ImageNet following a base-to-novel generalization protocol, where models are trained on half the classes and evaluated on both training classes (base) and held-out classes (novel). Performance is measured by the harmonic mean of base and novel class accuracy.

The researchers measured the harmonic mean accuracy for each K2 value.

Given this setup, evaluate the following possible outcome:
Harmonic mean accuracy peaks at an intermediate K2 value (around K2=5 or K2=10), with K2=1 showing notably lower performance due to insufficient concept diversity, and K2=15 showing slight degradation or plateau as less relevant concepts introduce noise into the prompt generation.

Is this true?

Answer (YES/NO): YES